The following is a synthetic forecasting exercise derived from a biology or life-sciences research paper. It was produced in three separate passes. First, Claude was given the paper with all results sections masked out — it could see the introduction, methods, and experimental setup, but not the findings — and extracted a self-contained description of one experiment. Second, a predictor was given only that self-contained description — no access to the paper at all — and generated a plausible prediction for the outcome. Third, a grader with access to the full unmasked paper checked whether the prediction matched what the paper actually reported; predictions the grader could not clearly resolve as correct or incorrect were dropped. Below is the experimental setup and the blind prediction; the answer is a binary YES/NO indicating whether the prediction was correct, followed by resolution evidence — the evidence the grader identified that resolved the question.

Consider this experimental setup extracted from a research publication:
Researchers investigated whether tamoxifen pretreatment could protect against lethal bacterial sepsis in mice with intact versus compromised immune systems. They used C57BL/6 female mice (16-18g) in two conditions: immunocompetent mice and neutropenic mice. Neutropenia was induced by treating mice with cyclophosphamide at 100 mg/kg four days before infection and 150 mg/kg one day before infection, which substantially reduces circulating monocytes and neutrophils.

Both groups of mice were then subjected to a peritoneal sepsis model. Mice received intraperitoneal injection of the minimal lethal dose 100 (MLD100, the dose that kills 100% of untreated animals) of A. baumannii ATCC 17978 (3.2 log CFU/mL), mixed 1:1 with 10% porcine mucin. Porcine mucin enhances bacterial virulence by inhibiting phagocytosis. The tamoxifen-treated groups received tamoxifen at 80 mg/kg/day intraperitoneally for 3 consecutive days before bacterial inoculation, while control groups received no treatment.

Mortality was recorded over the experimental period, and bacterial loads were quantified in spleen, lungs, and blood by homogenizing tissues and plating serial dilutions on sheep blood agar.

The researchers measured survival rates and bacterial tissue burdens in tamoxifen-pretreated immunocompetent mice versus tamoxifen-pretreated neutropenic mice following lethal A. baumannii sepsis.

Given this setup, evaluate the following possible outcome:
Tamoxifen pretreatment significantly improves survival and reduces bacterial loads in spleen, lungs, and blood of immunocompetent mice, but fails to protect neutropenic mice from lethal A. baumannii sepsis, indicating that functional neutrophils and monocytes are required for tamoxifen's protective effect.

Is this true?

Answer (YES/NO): NO